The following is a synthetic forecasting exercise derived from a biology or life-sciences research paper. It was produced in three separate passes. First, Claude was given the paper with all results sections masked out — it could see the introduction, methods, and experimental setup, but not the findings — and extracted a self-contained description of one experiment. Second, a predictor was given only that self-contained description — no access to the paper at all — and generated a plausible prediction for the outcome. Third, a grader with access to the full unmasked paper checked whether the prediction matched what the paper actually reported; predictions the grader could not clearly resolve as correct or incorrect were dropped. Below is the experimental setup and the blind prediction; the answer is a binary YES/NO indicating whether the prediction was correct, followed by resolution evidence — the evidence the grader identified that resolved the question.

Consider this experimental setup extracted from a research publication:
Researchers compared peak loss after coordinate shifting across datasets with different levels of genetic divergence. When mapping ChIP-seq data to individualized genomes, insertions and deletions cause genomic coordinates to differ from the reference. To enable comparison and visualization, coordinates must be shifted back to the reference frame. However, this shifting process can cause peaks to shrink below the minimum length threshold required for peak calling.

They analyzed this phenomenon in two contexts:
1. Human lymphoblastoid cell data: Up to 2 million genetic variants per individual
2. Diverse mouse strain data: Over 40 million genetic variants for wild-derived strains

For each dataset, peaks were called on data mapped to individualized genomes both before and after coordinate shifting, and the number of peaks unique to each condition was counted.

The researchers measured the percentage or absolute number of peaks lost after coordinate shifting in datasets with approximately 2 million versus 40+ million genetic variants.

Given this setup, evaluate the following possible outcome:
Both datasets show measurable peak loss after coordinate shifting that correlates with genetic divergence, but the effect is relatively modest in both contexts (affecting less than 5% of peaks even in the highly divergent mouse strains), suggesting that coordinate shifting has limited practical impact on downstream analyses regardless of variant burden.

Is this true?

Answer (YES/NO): YES